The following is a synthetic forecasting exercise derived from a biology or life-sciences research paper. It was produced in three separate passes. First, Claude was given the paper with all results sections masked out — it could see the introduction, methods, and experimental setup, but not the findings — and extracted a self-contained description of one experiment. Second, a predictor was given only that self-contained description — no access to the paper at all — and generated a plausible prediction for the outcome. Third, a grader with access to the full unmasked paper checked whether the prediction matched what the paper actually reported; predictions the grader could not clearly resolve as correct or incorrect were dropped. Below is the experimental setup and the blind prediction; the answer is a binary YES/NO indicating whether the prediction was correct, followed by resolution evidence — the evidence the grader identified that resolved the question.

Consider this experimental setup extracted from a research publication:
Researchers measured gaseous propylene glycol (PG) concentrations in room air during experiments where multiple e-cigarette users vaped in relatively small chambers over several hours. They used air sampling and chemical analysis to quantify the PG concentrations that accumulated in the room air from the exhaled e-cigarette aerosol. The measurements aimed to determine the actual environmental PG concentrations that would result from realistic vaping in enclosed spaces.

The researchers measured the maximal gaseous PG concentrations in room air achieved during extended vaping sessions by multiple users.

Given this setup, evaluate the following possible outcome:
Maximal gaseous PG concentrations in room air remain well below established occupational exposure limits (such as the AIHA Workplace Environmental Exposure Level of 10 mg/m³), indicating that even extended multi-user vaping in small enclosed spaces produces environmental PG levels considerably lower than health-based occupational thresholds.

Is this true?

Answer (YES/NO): YES